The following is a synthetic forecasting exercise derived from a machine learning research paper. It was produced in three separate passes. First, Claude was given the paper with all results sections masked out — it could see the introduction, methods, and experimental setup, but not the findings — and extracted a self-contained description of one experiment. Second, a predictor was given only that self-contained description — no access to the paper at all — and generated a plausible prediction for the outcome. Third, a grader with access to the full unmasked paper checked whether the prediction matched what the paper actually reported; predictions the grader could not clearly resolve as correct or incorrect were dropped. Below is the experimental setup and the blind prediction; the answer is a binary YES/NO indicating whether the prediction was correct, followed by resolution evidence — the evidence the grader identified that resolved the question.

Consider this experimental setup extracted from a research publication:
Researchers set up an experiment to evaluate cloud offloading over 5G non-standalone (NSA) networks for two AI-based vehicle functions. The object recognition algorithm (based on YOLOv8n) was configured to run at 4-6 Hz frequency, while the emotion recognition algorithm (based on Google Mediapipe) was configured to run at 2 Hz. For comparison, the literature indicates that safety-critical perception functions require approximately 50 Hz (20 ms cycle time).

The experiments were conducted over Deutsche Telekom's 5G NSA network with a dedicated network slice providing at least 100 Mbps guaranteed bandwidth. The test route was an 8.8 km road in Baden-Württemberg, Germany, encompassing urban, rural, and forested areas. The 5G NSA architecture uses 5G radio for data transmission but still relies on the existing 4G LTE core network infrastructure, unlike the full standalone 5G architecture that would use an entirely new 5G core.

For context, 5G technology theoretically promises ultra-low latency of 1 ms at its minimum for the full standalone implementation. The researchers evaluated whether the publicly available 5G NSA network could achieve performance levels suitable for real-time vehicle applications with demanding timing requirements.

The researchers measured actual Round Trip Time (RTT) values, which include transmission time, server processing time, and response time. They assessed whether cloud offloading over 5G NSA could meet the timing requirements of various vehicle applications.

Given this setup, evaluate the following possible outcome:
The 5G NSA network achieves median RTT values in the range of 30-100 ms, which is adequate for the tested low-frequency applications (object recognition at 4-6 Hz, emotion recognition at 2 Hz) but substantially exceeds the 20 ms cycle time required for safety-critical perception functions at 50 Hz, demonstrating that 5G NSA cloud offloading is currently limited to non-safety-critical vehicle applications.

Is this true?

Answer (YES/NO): NO